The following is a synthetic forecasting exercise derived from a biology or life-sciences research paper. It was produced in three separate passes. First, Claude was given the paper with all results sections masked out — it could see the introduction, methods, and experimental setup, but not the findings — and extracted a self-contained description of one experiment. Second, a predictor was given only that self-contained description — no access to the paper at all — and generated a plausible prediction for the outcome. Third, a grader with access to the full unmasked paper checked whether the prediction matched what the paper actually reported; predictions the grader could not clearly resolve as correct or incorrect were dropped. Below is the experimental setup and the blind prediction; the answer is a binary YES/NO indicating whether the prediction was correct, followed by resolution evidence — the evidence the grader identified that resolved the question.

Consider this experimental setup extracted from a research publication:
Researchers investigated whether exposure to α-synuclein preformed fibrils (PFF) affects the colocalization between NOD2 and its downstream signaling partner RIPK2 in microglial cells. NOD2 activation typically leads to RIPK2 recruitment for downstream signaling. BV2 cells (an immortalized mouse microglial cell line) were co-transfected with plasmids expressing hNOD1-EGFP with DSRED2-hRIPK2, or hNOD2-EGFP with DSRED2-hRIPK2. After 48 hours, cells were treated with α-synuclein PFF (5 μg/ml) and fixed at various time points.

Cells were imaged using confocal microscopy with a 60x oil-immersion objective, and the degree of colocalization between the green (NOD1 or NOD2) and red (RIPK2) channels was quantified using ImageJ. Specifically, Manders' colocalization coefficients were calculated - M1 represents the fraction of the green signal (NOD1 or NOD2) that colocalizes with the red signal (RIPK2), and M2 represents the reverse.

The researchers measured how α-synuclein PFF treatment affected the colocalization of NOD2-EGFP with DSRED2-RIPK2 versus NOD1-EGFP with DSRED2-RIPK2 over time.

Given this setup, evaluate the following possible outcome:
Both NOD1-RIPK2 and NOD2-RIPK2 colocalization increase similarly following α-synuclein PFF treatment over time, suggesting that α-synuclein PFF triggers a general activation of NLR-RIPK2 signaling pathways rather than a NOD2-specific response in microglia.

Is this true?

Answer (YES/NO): NO